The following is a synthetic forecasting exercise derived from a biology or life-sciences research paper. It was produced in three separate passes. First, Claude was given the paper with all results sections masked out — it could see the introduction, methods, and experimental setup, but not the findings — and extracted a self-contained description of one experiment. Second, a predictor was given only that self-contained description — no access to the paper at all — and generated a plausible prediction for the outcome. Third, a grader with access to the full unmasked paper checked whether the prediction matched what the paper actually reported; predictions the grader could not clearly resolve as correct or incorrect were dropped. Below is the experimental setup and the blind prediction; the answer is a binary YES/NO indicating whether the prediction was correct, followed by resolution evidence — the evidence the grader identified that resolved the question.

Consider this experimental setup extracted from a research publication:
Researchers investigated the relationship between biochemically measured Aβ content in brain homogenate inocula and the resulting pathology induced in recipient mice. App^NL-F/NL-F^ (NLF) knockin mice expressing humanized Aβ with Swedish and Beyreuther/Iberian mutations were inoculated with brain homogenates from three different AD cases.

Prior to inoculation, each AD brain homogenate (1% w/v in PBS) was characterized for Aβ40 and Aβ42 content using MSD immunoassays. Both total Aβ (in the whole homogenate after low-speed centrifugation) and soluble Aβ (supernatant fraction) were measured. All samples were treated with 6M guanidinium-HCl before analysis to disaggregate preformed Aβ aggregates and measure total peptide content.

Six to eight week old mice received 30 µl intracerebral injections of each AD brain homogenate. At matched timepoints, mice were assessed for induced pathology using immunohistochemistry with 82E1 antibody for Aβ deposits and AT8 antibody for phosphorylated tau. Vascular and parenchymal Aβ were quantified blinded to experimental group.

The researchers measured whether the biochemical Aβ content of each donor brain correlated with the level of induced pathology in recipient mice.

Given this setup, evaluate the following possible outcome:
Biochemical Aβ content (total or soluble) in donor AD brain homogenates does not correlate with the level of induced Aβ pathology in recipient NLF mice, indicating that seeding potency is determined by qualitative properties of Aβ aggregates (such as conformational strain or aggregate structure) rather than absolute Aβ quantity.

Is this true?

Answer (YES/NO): YES